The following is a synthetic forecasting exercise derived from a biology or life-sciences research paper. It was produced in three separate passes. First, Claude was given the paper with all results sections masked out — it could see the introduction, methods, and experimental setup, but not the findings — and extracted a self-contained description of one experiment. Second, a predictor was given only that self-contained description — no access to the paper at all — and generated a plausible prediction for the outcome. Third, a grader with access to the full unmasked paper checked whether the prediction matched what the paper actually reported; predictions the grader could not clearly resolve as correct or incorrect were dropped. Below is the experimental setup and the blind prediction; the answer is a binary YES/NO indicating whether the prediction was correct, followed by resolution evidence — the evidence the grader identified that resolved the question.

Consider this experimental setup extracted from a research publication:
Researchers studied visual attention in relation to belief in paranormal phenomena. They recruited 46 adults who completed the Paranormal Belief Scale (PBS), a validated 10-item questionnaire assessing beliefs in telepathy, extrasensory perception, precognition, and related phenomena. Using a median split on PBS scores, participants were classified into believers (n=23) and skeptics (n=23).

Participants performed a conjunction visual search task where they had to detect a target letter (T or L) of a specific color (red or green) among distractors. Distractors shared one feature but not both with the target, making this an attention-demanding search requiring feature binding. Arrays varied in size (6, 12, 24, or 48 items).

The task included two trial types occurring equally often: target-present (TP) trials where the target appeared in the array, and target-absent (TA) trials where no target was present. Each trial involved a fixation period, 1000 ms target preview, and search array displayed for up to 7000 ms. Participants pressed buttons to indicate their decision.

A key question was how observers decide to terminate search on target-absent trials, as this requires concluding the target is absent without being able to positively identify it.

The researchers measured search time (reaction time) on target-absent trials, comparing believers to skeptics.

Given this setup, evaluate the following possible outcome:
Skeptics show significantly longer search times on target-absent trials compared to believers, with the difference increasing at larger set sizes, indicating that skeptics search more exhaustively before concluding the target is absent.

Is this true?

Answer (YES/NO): YES